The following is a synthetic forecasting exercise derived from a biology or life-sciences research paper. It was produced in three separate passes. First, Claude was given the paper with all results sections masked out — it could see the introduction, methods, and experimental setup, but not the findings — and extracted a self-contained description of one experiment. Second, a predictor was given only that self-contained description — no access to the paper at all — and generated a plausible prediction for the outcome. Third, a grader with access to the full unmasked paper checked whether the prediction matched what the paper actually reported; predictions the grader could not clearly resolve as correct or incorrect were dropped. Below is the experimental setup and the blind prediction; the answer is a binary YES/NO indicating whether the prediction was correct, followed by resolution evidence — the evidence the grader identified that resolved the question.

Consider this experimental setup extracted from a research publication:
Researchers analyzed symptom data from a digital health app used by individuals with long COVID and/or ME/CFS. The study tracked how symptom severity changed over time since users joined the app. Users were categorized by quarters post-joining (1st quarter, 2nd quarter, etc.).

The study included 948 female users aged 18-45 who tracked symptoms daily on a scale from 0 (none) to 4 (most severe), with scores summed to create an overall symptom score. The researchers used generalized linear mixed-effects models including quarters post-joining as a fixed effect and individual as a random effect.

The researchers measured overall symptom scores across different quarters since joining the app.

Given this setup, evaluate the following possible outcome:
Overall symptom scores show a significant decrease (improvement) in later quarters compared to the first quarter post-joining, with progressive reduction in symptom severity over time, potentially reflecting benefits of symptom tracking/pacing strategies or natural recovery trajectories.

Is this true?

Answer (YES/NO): NO